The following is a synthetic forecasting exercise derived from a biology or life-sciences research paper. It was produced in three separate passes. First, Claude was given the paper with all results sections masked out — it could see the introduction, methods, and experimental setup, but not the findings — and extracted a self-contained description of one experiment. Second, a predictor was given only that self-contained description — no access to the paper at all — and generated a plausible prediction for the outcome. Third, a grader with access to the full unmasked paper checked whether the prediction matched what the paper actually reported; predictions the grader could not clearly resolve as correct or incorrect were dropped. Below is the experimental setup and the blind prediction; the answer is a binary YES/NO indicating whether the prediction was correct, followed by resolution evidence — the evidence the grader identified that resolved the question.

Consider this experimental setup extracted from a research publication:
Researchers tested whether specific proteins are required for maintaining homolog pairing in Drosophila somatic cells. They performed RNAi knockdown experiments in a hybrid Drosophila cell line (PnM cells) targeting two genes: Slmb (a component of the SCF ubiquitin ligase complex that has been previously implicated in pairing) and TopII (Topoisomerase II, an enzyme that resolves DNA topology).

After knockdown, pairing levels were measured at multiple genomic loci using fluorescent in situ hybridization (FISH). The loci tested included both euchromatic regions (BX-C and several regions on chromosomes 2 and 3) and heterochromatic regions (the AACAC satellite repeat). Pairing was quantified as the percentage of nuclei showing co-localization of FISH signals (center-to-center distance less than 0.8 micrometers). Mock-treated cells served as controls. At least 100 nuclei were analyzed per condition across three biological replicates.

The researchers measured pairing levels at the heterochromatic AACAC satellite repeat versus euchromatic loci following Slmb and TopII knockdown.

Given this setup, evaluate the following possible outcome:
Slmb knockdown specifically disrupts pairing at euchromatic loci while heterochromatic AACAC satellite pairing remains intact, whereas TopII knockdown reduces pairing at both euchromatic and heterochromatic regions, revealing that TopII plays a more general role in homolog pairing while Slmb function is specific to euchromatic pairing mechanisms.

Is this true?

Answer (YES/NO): NO